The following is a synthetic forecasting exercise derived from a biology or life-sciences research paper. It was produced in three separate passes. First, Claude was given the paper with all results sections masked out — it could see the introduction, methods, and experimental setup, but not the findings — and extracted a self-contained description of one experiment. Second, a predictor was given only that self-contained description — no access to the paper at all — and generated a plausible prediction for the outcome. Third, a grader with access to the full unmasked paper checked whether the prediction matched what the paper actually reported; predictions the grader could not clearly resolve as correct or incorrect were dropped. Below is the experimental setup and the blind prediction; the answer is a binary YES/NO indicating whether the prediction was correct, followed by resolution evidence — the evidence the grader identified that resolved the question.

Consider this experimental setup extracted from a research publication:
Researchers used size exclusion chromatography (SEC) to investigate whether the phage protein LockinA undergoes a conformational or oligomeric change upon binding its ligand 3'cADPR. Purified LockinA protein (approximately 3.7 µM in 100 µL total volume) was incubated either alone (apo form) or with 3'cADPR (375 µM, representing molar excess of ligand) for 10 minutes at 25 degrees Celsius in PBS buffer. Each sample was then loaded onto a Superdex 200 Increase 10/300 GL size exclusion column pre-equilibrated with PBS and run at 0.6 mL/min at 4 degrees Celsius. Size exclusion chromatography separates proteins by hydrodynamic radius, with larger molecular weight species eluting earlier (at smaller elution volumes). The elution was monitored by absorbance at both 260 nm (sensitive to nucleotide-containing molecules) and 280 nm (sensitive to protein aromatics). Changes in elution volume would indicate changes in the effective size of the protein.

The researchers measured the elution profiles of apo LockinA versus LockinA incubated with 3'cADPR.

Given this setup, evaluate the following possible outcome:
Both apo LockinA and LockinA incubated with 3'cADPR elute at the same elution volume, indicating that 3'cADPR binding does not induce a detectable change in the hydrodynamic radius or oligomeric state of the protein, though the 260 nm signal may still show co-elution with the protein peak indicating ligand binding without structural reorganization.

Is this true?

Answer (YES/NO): NO